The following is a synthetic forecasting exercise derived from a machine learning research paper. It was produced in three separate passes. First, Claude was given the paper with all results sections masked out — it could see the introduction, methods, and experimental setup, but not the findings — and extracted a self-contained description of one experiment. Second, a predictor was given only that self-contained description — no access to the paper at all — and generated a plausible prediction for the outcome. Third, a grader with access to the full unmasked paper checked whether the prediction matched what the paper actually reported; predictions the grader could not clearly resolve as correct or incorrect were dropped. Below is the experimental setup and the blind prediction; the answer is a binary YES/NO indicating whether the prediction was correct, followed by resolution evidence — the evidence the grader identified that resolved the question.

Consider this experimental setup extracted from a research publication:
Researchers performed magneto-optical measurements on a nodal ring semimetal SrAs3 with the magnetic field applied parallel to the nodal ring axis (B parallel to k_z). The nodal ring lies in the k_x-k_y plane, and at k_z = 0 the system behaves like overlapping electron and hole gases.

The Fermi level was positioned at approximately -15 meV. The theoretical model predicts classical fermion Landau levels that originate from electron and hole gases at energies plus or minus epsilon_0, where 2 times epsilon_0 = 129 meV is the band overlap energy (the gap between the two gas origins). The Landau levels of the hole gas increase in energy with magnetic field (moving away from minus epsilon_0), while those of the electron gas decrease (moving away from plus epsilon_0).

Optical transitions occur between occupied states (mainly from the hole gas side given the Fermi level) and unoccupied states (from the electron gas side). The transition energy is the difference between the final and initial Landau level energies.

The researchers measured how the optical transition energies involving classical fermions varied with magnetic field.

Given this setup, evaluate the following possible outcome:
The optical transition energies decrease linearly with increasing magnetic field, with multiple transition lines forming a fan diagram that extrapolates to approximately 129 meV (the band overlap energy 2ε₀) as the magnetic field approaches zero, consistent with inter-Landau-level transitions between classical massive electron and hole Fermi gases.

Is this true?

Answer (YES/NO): YES